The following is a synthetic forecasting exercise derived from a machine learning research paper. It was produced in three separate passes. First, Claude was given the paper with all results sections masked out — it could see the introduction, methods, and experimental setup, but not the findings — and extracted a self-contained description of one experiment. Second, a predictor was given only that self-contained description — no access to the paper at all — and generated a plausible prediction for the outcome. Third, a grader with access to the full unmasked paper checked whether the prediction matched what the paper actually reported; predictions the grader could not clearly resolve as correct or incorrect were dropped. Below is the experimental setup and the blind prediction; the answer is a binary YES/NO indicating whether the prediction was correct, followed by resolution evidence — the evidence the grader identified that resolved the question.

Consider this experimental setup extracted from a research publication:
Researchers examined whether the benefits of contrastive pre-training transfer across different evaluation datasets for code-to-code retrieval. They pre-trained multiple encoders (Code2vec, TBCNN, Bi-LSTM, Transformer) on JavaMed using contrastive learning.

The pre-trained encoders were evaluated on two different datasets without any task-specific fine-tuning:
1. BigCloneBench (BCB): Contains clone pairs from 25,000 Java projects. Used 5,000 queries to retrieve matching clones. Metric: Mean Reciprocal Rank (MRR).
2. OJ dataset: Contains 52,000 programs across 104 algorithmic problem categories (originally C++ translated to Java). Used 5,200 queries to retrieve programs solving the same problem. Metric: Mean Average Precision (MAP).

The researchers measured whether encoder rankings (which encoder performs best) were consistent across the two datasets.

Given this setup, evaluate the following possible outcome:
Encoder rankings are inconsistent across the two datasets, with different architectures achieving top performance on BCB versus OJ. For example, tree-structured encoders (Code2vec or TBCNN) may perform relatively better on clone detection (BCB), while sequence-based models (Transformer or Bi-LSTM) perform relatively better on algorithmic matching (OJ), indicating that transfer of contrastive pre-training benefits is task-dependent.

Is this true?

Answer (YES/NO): NO